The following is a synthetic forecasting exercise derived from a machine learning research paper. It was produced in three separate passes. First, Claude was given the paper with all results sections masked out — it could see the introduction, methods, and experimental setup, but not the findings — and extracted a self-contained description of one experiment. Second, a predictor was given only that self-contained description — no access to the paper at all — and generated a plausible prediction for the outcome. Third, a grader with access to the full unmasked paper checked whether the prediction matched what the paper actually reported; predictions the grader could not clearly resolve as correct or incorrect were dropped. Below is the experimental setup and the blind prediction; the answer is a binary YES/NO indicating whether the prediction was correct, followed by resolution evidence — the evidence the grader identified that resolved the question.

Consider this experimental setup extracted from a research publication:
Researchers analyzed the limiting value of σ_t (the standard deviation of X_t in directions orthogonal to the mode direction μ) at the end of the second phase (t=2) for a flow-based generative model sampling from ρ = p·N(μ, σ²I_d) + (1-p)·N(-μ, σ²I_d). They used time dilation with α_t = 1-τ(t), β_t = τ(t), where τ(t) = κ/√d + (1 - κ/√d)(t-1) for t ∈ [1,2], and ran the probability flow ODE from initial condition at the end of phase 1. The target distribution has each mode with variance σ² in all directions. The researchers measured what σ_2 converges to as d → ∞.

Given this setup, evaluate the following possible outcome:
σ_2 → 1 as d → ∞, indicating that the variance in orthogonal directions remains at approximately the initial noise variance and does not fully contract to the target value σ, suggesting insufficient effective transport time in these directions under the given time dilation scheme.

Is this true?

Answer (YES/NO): NO